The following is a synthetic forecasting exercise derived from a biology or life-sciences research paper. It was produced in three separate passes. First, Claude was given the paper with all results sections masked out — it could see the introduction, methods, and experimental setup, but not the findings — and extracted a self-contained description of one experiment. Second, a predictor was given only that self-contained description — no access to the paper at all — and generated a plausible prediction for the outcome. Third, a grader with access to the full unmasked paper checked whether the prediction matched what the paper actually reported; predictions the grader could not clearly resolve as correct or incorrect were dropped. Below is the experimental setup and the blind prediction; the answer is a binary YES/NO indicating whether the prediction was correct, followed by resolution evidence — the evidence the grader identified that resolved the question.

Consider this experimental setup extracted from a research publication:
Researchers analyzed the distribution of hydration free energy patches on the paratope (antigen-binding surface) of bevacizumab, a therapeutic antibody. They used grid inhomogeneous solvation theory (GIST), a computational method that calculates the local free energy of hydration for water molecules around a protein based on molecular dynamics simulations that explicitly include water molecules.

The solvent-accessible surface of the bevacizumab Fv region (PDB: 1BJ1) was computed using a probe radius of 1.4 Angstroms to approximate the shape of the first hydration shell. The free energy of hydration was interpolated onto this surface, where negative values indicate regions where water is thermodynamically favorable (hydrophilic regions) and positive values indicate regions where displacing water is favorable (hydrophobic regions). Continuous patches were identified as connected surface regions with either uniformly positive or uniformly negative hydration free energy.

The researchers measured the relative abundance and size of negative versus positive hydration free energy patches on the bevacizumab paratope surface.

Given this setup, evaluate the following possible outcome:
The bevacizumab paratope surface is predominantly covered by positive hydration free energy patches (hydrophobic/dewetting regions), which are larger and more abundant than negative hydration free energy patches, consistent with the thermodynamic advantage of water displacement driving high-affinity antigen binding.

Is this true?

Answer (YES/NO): NO